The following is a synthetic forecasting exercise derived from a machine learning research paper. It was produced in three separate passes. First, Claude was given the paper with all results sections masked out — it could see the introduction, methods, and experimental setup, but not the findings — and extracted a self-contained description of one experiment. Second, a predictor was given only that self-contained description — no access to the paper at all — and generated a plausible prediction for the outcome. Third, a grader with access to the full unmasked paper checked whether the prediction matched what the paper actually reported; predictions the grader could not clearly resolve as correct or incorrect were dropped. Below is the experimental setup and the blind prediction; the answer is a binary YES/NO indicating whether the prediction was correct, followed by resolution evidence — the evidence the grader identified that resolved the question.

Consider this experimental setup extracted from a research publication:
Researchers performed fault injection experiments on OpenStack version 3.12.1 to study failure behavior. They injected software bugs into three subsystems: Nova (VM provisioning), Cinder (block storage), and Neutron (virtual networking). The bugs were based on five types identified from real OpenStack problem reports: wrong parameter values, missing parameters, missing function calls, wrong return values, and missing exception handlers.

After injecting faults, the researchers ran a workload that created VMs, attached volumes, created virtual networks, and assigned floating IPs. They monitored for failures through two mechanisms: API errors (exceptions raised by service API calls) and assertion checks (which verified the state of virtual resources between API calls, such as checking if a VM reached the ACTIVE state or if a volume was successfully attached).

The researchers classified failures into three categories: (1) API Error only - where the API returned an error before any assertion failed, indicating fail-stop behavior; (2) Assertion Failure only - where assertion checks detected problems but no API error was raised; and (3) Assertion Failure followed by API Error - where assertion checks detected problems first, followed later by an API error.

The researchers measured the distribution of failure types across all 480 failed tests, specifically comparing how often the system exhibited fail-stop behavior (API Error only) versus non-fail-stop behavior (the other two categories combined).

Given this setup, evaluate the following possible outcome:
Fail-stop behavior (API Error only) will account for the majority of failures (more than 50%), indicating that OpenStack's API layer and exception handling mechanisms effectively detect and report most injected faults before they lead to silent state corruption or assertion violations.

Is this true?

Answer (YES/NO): NO